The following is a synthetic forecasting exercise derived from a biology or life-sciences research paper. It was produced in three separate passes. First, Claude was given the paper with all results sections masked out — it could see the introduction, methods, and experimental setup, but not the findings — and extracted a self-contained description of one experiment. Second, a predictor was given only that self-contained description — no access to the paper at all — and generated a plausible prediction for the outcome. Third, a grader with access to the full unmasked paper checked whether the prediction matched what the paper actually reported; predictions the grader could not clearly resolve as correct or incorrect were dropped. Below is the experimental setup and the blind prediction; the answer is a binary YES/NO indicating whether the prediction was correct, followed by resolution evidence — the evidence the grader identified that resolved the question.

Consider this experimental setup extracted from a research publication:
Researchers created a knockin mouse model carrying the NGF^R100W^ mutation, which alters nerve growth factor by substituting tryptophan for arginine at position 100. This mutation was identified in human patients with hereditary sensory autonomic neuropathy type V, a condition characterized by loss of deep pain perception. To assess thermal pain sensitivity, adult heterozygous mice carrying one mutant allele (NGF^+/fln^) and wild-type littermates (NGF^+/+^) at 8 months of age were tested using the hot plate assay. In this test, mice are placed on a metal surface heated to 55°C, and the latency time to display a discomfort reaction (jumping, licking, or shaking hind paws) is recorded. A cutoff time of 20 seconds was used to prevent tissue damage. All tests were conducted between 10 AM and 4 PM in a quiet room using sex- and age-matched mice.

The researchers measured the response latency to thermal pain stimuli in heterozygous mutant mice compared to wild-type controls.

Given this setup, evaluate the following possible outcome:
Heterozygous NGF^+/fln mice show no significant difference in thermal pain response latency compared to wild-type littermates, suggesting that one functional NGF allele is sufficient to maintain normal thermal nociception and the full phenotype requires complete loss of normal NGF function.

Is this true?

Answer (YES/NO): NO